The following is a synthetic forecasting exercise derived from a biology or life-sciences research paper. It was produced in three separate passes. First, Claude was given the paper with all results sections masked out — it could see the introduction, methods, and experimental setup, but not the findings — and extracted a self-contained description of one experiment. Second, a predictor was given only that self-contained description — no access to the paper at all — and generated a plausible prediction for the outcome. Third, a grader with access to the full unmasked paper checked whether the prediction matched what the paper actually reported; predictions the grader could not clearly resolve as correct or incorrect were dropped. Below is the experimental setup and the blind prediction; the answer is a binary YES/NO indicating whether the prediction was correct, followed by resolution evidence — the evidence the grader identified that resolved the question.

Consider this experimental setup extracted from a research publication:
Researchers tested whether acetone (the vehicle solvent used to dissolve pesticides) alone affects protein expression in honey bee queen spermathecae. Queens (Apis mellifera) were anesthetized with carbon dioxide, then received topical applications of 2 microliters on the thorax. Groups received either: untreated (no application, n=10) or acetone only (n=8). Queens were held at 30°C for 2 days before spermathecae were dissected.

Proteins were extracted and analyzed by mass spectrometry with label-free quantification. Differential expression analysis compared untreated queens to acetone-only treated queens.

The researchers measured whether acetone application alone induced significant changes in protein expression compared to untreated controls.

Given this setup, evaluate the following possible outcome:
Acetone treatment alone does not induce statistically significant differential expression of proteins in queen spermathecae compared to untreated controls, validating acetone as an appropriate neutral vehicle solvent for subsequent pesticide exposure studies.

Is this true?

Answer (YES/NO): NO